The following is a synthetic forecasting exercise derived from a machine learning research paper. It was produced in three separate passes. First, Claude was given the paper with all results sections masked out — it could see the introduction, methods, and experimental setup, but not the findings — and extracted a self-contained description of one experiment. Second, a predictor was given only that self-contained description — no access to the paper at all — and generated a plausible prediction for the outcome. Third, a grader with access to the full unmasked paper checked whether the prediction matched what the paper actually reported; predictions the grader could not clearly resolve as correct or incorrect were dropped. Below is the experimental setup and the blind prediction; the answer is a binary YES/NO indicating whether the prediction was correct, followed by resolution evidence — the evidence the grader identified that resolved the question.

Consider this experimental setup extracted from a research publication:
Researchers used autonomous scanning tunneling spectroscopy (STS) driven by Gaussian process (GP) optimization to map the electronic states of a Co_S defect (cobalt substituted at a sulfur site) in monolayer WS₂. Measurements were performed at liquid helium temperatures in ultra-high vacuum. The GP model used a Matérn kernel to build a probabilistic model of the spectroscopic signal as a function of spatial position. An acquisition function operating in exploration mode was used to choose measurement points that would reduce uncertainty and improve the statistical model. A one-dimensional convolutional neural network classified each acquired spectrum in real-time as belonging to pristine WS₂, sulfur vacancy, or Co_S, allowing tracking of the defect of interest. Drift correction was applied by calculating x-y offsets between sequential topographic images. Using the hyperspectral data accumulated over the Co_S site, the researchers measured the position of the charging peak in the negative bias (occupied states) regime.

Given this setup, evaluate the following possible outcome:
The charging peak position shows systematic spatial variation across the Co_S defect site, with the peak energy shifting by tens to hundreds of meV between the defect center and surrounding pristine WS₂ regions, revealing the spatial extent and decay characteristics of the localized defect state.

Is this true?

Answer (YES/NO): NO